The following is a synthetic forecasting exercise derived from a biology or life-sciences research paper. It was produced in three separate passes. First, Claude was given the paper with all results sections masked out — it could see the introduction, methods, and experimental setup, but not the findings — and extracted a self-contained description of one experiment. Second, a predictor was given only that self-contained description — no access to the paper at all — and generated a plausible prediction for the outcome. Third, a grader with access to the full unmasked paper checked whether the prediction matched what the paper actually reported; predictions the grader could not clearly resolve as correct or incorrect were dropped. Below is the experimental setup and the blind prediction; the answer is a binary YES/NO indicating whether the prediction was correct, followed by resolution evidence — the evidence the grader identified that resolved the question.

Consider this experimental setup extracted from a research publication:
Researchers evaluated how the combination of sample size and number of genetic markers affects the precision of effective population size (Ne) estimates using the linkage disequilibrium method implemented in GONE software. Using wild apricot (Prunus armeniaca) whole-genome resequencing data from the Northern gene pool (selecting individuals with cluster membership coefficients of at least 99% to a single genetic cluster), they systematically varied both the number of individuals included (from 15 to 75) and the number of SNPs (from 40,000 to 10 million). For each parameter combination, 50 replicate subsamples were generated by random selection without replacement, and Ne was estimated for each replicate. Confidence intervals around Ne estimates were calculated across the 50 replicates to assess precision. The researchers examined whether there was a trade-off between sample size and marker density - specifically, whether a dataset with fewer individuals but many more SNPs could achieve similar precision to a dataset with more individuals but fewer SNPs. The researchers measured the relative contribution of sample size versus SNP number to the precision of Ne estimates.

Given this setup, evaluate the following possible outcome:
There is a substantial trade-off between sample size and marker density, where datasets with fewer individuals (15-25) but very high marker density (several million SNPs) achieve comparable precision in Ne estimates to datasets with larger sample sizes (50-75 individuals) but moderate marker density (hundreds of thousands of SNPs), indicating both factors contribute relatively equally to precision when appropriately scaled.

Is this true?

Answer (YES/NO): NO